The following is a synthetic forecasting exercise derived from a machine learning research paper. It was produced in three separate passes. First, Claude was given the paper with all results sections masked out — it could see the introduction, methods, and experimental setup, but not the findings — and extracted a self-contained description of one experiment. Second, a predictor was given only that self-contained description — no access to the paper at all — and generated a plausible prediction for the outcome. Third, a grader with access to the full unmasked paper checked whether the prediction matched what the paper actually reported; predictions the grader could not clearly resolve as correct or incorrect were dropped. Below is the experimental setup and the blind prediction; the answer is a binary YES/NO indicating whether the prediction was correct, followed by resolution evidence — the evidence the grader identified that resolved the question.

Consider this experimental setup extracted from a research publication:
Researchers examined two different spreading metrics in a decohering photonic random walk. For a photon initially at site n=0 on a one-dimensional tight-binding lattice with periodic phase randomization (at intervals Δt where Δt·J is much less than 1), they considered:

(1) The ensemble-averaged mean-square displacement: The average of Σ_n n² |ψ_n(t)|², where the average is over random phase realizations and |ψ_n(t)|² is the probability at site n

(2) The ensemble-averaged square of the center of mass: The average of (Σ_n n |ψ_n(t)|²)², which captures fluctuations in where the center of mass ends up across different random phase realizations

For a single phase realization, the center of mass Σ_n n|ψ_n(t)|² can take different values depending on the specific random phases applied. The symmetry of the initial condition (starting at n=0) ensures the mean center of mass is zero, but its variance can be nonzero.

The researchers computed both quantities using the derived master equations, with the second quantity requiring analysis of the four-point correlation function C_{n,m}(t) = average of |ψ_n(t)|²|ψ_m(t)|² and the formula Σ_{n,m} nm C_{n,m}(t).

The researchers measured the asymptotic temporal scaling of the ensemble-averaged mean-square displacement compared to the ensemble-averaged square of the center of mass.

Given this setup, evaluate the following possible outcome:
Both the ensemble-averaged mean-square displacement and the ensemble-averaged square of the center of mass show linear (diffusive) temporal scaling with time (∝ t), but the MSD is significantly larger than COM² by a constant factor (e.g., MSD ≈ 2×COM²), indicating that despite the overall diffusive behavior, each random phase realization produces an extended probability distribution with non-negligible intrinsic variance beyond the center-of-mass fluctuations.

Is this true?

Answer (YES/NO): NO